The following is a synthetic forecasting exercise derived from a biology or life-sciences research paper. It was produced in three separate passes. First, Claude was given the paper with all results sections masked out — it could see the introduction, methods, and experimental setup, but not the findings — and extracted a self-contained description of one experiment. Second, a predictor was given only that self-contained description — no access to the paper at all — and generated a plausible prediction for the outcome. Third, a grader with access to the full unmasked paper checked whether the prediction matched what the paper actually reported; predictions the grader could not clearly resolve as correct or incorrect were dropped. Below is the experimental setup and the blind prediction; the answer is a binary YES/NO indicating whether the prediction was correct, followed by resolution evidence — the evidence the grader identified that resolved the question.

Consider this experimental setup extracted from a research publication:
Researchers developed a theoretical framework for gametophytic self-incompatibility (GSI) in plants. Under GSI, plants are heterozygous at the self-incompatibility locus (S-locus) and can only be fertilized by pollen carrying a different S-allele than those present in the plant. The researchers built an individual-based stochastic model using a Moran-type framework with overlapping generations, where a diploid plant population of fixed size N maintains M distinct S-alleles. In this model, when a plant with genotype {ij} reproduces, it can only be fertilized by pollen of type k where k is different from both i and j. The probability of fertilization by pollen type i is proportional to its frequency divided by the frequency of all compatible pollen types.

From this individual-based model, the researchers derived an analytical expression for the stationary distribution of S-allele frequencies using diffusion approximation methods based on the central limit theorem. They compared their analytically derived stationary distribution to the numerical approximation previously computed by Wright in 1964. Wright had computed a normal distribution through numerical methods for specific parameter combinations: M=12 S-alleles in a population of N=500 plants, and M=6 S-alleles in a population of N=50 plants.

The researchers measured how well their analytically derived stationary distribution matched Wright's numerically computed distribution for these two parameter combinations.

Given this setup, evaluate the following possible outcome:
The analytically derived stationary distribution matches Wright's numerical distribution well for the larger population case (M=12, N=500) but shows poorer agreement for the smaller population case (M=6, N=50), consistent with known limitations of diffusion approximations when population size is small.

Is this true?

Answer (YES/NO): NO